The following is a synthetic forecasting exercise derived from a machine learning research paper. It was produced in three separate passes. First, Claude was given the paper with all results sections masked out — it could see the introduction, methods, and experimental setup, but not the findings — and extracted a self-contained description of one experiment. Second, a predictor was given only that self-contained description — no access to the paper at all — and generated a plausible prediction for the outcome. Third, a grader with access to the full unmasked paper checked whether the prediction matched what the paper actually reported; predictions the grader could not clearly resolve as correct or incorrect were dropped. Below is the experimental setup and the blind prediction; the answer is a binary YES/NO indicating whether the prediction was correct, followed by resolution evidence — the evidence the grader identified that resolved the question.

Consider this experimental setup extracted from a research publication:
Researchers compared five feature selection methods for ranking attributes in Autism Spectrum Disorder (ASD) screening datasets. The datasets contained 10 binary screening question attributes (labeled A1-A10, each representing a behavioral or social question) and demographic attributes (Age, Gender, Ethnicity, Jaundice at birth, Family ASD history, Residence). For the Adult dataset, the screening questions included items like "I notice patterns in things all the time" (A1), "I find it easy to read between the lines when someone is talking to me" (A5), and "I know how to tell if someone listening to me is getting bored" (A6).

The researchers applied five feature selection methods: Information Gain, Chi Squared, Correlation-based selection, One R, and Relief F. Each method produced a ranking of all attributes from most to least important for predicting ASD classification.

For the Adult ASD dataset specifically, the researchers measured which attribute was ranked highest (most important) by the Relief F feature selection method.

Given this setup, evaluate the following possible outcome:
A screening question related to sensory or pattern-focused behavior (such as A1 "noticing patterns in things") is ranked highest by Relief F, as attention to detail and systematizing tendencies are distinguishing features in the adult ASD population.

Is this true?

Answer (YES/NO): NO